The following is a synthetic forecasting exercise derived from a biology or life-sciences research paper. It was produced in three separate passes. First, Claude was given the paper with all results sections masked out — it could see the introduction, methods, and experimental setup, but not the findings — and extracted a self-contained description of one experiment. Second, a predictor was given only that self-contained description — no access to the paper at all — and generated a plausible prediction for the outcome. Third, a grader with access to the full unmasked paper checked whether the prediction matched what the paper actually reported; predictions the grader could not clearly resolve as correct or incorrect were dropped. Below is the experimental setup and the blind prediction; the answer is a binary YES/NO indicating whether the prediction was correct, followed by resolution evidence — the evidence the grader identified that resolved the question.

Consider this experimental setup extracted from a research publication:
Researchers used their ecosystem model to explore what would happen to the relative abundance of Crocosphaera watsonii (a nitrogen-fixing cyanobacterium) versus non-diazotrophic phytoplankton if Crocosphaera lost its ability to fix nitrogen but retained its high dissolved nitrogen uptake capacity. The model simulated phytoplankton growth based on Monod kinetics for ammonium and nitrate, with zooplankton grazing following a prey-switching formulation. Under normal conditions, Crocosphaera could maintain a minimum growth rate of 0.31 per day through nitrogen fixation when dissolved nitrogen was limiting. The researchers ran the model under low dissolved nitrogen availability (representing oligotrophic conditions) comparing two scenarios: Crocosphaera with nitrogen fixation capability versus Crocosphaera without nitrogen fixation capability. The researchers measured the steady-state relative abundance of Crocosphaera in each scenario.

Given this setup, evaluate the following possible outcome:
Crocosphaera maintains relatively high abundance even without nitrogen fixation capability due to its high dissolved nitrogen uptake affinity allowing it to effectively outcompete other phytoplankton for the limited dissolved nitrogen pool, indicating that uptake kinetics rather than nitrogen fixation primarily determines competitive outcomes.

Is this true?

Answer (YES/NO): NO